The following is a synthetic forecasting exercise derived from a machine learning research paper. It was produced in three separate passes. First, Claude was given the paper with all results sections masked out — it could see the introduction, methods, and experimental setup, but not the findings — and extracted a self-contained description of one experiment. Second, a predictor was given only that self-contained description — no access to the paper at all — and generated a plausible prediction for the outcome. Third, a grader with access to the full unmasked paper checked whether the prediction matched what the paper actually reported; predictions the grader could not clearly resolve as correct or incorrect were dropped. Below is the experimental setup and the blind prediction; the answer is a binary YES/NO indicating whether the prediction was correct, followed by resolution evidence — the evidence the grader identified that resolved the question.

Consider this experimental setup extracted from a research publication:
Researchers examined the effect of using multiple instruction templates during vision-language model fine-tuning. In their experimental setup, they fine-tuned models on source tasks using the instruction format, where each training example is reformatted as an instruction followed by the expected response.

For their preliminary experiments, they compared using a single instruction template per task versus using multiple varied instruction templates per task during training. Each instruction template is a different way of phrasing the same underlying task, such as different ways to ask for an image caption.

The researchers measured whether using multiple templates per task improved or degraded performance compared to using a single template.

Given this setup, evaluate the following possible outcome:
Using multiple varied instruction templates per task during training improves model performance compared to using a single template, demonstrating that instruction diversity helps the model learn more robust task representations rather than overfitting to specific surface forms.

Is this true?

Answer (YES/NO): NO